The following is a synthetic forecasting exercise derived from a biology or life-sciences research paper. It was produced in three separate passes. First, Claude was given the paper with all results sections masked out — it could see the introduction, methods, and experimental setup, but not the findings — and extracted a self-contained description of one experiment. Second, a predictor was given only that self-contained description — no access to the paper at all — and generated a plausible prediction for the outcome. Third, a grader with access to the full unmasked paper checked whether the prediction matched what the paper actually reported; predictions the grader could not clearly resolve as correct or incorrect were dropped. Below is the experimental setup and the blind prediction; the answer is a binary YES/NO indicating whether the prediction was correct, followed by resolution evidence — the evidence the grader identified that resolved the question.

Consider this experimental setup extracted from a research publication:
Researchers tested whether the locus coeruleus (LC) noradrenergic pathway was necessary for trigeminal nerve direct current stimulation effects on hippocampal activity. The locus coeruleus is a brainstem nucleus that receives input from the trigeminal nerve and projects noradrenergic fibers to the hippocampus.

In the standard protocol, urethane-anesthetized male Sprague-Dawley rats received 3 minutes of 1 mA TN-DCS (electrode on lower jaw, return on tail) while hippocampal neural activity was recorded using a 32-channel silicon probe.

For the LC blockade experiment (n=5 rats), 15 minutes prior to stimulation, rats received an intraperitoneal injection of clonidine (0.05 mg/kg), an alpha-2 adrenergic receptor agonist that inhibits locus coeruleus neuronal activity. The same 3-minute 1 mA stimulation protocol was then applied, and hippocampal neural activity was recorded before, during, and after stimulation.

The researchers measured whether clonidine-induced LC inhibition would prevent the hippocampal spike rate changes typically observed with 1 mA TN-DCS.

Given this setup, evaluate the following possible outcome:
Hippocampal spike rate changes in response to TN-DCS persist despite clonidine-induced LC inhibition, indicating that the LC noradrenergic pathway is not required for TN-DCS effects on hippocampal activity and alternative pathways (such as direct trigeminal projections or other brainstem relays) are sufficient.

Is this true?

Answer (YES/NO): NO